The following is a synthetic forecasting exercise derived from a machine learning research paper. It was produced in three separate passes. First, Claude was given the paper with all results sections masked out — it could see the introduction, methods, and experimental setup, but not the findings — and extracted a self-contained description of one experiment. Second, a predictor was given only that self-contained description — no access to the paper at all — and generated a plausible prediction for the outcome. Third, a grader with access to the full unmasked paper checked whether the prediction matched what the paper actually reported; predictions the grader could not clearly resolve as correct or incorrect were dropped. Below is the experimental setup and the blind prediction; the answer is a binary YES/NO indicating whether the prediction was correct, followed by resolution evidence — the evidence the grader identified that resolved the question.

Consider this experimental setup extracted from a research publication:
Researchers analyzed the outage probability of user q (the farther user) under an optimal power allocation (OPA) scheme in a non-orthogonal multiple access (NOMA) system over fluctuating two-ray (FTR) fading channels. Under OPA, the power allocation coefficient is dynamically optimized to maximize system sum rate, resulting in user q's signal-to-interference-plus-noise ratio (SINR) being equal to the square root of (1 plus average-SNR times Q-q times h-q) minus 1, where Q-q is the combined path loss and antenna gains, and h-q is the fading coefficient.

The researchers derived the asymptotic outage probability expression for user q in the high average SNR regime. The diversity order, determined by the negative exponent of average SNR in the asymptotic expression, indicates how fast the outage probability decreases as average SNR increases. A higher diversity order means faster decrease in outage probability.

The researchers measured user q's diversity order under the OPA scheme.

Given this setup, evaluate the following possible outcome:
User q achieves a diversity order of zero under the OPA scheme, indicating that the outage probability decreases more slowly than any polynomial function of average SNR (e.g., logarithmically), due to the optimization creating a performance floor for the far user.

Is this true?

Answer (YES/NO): NO